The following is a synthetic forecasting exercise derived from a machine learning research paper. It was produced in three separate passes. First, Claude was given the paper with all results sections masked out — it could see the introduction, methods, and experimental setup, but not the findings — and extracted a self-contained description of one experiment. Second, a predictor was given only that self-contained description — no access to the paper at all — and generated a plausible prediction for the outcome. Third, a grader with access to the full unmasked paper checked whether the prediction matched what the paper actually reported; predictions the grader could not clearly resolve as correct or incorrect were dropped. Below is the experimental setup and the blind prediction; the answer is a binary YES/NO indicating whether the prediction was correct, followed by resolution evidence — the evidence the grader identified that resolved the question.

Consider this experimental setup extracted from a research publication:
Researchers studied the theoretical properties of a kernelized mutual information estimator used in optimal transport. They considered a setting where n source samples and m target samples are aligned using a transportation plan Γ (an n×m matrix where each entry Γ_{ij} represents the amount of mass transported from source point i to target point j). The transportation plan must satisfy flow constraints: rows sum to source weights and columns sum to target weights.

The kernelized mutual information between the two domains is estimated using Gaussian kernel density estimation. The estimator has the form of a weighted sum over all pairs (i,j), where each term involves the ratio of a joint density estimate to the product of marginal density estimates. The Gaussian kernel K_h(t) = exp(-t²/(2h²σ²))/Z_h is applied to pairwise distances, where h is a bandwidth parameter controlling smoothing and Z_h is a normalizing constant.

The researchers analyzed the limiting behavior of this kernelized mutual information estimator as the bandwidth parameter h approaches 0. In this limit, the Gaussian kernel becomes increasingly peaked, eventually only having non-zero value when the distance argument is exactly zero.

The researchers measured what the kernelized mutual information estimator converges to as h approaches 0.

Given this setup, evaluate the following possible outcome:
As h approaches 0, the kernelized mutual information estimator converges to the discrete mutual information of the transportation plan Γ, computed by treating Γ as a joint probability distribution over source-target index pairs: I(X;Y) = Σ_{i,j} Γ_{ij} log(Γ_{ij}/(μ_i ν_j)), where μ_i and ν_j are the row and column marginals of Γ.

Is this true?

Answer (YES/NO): NO